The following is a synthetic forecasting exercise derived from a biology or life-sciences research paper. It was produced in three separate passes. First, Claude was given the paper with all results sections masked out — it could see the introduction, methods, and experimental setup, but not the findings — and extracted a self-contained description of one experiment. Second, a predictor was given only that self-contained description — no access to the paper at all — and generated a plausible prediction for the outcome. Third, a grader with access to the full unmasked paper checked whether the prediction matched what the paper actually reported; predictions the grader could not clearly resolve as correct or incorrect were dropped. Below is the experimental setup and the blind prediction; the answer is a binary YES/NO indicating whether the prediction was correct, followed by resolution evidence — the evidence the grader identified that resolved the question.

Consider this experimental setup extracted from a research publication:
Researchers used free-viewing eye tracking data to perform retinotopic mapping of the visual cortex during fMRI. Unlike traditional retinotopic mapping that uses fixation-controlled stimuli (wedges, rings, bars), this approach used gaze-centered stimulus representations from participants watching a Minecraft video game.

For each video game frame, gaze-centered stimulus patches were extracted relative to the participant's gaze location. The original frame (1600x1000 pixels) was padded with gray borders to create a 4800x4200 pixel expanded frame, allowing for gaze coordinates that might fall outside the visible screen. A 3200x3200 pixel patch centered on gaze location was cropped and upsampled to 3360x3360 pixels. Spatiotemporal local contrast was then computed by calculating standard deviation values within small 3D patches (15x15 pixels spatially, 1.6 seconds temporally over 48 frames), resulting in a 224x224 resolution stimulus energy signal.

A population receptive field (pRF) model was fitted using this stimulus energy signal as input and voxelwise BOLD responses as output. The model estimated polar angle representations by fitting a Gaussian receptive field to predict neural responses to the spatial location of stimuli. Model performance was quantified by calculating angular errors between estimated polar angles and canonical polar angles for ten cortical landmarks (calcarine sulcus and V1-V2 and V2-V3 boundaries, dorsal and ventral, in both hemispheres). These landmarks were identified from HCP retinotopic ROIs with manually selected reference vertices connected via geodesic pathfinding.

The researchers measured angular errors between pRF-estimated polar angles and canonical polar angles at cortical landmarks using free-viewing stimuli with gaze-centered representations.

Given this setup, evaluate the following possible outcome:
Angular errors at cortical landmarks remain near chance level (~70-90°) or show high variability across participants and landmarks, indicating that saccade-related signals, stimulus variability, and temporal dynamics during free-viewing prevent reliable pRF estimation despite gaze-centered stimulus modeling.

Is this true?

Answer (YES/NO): NO